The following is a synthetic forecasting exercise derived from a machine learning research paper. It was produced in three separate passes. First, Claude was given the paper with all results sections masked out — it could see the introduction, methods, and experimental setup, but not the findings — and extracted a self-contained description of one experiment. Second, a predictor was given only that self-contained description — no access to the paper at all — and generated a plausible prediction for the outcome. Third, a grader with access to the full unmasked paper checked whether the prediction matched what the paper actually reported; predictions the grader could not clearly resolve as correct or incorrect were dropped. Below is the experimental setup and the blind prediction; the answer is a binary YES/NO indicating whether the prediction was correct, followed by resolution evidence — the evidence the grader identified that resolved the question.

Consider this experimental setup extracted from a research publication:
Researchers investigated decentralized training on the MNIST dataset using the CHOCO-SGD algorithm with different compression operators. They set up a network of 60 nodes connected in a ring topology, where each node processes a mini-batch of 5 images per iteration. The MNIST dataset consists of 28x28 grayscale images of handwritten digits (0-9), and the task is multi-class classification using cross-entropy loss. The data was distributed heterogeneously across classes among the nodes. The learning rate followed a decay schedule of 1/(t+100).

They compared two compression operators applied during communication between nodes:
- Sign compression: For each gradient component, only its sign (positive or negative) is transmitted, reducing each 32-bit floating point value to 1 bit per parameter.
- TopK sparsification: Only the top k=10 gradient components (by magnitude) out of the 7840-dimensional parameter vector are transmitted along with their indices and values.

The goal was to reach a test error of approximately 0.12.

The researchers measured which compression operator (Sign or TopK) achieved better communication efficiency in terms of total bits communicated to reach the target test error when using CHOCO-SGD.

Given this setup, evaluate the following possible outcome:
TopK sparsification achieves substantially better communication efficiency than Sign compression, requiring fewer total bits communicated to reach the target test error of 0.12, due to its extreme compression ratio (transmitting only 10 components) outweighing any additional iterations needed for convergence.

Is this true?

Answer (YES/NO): YES